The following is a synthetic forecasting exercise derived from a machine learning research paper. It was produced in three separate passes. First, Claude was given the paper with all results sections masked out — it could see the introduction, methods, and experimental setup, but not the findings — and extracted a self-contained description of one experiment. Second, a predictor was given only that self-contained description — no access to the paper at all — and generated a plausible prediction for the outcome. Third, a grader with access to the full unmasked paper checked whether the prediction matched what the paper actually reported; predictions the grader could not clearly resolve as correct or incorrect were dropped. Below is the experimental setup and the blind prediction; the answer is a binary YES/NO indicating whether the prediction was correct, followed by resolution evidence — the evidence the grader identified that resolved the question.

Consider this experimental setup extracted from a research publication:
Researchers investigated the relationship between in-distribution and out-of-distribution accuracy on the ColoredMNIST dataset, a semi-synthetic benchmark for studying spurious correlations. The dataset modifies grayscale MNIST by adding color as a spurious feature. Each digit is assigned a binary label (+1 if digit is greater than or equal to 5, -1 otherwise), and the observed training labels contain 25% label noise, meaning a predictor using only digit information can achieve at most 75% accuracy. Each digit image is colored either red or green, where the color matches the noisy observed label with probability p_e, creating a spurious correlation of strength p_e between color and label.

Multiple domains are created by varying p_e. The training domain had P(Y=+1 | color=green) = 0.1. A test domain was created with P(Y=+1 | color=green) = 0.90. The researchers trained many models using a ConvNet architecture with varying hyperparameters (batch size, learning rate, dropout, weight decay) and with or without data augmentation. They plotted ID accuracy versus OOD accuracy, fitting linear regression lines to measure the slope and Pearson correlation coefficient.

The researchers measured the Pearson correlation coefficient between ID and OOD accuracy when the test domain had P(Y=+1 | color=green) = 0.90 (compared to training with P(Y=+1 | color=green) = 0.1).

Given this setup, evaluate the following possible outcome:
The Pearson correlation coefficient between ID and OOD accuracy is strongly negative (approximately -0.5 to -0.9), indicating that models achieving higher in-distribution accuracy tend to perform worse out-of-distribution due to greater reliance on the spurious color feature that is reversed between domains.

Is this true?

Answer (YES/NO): NO